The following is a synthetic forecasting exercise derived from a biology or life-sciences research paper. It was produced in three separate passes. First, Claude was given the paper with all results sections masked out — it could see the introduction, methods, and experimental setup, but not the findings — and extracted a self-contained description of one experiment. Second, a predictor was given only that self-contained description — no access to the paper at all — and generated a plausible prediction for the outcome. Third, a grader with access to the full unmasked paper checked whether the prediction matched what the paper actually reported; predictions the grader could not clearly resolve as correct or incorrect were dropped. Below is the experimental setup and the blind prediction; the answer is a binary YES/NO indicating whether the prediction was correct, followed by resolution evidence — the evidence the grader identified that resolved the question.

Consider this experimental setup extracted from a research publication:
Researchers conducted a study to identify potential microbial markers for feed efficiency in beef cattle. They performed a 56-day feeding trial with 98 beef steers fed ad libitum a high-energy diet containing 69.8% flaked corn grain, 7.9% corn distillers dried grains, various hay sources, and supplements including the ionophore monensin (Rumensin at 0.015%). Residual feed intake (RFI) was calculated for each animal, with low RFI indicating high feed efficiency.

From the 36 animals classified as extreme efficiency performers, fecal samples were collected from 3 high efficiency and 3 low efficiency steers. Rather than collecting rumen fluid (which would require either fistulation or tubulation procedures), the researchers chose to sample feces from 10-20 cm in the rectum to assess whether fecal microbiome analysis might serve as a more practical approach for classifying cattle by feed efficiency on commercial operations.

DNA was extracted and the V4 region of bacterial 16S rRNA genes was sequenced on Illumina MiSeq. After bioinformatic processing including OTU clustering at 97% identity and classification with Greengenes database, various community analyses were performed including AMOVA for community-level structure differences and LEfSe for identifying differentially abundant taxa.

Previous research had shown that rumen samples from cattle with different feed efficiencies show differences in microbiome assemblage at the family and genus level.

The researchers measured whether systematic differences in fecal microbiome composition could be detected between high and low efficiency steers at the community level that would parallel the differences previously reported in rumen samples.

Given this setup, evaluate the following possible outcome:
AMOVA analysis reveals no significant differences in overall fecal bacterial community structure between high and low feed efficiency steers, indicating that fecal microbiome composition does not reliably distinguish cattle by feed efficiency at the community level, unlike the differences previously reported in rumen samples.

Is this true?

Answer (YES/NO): YES